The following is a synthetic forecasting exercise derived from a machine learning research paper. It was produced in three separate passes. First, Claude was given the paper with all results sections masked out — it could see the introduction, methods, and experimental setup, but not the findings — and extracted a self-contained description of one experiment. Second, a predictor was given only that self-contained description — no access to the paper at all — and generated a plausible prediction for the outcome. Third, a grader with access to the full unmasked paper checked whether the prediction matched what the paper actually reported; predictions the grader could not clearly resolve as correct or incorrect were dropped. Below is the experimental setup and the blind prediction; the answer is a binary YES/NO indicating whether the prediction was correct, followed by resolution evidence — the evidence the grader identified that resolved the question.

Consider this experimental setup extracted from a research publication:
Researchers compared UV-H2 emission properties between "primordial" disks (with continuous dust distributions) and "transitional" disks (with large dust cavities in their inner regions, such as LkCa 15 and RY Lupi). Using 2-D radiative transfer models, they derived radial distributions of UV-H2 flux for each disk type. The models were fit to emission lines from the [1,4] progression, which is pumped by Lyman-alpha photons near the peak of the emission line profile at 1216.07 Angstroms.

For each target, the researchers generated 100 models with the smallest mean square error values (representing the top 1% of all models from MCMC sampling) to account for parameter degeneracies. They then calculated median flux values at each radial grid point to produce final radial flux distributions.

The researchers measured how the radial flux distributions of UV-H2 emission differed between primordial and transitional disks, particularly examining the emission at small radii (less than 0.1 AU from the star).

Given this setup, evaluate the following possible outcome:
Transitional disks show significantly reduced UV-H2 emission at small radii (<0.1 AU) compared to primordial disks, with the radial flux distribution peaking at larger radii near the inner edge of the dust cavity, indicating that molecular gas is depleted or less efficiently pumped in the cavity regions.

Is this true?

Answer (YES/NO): NO